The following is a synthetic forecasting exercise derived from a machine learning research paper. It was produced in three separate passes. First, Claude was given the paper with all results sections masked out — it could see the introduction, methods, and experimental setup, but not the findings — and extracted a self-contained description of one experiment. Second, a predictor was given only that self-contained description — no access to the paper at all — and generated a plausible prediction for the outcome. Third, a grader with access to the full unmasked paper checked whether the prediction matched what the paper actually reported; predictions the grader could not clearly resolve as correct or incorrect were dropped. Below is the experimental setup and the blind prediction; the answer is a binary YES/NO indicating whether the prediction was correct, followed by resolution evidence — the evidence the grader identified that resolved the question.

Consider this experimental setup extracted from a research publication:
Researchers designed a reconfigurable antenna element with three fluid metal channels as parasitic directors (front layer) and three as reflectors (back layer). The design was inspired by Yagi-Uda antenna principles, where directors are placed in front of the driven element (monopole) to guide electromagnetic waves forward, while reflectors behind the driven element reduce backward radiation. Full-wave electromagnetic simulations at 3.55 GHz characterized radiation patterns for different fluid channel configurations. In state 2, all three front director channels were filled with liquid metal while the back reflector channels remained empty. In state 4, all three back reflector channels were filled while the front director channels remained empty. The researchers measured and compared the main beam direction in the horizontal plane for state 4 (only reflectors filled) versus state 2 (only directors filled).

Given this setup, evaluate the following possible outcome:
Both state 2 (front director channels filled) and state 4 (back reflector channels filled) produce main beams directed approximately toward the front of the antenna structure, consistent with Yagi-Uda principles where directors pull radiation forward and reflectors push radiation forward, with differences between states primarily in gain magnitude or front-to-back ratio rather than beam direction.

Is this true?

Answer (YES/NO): NO